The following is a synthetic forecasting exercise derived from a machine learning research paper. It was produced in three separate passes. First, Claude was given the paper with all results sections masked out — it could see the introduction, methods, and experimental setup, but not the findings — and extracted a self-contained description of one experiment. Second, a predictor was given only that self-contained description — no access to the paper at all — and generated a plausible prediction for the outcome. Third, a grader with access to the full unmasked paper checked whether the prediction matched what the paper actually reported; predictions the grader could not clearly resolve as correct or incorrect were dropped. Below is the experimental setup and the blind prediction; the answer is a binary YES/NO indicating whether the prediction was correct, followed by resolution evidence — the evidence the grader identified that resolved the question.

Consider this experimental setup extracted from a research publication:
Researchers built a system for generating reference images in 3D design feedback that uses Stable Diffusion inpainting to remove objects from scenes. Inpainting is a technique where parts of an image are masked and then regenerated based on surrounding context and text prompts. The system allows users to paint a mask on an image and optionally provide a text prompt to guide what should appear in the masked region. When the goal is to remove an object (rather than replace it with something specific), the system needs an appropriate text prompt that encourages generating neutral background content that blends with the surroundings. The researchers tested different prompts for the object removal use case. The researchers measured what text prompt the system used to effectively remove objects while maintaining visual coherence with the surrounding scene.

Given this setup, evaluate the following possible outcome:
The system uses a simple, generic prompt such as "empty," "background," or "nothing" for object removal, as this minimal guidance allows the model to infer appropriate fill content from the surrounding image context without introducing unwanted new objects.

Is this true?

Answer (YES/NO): YES